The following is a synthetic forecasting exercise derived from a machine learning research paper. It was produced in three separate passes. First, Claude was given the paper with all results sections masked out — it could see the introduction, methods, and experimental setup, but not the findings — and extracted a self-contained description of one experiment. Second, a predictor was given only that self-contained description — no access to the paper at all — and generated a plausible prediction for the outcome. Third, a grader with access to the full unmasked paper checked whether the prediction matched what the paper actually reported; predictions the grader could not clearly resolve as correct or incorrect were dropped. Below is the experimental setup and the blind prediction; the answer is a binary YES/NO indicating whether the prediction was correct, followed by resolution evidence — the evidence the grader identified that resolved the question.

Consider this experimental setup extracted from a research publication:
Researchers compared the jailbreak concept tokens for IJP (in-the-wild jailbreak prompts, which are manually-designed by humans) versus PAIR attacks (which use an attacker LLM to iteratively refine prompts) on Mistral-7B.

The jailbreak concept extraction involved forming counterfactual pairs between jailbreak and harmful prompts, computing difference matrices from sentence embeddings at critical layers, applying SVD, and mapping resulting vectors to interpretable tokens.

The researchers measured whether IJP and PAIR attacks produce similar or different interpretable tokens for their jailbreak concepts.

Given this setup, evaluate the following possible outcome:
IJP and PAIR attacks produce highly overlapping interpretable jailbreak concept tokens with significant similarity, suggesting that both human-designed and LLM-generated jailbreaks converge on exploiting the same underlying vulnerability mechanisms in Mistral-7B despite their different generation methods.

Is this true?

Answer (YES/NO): NO